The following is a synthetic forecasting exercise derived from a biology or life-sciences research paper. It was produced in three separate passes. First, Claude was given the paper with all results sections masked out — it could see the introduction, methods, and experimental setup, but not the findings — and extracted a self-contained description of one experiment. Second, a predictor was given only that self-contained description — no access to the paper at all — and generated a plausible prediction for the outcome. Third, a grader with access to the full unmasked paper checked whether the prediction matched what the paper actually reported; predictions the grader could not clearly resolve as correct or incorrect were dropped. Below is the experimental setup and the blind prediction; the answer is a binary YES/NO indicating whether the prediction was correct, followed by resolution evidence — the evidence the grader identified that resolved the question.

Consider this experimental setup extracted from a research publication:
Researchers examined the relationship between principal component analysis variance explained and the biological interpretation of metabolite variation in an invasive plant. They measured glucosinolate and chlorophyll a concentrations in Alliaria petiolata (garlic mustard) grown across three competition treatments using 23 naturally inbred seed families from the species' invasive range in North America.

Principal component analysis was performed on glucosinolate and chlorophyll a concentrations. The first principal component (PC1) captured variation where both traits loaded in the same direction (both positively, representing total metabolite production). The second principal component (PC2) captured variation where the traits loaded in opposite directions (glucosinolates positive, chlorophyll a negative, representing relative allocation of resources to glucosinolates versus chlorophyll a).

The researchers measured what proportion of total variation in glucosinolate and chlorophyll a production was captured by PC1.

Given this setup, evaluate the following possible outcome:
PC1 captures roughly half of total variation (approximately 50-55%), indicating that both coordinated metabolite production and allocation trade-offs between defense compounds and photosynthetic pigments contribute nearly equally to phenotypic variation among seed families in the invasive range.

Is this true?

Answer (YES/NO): NO